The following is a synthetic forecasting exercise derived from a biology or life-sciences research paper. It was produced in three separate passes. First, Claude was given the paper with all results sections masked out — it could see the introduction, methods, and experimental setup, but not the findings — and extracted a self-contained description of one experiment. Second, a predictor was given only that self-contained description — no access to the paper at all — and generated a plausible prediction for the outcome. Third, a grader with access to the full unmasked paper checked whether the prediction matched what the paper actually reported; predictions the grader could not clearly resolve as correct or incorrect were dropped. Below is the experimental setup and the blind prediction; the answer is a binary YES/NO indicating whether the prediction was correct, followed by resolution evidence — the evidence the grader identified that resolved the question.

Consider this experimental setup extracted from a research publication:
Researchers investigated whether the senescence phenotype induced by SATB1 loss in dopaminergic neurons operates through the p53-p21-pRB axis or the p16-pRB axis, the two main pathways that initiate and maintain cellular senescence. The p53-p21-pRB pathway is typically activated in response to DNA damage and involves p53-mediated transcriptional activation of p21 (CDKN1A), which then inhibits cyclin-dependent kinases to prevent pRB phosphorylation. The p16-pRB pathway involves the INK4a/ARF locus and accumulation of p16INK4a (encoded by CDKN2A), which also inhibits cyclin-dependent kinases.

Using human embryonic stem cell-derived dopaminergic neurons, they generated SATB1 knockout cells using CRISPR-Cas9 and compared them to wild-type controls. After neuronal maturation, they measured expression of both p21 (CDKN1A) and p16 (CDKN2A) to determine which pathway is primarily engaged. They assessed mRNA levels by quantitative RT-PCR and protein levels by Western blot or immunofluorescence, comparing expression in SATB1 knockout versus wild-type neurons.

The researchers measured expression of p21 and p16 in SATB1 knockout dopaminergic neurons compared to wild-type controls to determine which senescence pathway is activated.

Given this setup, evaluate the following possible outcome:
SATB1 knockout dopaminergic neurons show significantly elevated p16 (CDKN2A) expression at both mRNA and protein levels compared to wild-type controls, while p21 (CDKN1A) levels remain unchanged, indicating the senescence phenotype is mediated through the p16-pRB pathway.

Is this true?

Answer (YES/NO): NO